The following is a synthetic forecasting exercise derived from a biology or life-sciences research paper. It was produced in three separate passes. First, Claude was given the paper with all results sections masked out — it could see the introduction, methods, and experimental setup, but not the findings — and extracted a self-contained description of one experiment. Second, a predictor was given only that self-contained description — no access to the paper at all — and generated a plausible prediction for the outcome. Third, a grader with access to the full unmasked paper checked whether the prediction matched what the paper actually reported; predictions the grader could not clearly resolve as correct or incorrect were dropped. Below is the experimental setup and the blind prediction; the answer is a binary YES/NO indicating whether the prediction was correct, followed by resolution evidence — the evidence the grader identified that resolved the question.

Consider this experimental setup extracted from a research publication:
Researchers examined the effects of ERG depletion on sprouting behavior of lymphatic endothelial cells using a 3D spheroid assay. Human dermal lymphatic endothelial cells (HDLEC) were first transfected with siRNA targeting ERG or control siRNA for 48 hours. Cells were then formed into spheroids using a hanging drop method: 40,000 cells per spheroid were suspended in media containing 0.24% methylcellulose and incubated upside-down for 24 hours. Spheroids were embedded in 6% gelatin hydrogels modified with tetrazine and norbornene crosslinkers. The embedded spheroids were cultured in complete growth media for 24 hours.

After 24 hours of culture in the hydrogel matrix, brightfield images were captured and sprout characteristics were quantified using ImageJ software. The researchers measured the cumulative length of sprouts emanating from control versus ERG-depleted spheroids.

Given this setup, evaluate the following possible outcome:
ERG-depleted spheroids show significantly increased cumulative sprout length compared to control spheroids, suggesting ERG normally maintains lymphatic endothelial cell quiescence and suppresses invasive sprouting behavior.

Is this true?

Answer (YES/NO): NO